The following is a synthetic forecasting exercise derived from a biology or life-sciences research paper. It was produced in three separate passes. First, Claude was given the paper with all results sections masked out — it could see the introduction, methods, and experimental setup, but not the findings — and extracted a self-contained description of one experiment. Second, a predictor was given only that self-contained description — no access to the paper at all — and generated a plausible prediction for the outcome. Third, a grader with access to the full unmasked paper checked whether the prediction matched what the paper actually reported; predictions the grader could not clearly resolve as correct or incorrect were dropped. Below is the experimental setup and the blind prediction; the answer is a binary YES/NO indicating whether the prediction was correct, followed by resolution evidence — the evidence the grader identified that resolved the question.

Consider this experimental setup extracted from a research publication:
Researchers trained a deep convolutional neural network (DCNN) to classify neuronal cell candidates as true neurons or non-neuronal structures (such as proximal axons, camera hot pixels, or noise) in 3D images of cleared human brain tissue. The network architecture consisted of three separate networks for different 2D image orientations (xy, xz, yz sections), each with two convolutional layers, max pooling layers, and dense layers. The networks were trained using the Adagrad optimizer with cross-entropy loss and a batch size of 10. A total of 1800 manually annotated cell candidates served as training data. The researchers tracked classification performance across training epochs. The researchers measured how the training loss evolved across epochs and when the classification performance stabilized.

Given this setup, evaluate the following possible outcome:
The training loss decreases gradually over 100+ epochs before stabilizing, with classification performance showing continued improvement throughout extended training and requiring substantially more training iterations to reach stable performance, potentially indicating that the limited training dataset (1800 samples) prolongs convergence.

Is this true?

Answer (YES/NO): NO